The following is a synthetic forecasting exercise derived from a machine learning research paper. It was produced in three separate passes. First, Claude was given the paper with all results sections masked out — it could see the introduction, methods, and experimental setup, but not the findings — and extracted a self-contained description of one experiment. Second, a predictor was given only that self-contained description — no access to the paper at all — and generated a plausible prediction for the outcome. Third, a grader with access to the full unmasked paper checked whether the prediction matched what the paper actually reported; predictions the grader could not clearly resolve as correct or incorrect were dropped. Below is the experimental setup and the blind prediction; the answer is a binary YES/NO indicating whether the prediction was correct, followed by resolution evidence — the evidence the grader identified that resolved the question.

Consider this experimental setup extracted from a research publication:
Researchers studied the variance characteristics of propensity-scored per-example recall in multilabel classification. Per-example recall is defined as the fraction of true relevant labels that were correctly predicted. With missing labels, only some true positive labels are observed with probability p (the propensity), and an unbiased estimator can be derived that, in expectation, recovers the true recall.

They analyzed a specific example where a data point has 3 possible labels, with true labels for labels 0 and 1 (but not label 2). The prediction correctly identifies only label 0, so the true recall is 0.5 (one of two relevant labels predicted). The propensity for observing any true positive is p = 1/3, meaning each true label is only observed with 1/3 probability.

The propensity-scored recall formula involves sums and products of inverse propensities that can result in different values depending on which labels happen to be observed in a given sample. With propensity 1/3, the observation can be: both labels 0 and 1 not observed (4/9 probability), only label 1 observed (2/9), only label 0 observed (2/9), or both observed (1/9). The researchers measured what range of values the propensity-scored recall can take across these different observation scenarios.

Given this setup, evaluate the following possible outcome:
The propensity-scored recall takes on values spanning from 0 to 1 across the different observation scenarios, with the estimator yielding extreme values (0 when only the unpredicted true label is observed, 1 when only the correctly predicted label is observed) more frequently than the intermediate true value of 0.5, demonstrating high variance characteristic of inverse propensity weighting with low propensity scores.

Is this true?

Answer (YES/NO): NO